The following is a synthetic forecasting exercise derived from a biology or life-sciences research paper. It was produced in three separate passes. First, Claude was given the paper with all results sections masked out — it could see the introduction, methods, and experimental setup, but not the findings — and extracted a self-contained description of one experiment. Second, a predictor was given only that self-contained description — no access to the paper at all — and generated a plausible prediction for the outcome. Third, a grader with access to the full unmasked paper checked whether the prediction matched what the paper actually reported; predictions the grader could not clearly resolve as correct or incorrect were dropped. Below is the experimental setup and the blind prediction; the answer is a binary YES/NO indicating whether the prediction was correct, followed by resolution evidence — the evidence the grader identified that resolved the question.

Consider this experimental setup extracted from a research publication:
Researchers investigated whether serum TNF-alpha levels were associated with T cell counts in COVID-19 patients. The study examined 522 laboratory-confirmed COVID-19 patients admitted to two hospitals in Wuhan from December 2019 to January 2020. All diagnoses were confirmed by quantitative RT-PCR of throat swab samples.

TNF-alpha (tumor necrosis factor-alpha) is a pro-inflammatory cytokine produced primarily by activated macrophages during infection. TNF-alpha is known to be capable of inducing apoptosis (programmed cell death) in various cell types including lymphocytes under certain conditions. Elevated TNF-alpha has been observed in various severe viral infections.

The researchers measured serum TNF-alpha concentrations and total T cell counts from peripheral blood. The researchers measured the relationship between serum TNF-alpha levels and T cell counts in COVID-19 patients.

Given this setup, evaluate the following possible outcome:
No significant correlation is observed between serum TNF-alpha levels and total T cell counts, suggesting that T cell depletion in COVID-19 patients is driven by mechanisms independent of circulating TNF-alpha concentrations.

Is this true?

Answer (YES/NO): NO